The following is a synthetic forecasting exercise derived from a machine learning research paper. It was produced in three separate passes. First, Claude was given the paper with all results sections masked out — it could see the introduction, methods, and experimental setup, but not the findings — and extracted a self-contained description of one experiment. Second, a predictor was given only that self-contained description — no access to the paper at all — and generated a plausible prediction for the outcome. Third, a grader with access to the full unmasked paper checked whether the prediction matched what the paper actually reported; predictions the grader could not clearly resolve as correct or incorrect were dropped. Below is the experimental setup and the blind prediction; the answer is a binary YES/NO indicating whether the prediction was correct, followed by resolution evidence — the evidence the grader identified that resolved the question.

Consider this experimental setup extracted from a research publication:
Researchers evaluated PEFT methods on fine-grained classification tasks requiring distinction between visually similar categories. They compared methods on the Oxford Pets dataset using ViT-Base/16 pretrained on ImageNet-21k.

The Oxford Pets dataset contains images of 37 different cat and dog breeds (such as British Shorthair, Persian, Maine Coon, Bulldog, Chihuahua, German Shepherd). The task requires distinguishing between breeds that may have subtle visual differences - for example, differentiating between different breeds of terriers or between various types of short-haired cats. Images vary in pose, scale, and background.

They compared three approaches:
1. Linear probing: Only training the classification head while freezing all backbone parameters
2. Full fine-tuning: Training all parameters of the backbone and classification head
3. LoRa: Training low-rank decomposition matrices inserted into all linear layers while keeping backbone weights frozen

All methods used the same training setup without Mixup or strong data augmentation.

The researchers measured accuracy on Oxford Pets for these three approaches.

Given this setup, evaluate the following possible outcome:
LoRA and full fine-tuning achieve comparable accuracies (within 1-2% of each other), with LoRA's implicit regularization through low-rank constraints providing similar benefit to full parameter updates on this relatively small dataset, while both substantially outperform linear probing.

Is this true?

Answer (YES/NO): NO